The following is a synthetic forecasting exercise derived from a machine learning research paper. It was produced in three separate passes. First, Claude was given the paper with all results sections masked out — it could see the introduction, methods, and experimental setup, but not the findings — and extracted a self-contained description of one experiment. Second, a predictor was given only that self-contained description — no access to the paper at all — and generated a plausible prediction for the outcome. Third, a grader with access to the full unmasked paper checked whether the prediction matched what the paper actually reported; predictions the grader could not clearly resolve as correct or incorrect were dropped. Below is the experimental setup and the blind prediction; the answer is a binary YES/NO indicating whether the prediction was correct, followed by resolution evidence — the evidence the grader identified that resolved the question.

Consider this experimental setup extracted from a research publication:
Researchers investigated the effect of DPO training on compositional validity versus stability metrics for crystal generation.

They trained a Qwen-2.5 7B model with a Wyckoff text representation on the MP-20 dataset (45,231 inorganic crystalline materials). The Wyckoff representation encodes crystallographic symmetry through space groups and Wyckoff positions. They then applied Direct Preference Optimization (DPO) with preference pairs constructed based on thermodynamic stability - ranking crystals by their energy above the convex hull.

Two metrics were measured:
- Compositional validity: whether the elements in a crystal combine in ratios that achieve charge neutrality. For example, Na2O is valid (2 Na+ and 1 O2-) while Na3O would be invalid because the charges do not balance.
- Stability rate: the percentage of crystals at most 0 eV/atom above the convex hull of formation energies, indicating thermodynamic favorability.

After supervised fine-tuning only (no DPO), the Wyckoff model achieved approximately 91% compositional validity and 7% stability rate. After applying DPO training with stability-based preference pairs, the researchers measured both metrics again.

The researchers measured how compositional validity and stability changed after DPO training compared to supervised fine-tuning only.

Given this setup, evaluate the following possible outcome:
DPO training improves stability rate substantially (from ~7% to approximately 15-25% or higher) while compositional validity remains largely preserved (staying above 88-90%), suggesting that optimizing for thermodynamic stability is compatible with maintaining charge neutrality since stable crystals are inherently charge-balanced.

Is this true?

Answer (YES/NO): YES